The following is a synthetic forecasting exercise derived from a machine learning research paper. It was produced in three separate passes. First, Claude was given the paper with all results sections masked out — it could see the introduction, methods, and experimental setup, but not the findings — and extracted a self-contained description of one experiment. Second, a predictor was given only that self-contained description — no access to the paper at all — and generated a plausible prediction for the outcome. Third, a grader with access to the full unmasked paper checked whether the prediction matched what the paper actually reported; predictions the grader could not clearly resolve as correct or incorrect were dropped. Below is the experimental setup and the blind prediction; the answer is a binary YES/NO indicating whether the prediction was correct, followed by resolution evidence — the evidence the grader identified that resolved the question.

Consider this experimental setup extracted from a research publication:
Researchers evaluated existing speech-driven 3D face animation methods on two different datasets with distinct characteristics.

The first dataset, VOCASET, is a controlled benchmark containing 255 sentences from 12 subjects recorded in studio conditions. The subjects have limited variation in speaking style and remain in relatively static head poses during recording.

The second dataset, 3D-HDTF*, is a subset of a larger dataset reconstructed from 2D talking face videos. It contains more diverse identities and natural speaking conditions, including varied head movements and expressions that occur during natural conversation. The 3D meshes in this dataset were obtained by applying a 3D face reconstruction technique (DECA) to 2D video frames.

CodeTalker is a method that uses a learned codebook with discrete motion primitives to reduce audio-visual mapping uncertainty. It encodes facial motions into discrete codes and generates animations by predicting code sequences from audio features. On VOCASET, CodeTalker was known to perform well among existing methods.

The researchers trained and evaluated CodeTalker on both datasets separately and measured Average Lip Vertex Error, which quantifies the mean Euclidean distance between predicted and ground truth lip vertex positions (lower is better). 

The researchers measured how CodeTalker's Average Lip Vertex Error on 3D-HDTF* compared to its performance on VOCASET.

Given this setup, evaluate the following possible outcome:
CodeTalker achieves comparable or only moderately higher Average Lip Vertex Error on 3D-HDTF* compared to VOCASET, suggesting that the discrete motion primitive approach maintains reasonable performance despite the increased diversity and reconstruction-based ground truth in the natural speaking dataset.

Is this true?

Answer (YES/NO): YES